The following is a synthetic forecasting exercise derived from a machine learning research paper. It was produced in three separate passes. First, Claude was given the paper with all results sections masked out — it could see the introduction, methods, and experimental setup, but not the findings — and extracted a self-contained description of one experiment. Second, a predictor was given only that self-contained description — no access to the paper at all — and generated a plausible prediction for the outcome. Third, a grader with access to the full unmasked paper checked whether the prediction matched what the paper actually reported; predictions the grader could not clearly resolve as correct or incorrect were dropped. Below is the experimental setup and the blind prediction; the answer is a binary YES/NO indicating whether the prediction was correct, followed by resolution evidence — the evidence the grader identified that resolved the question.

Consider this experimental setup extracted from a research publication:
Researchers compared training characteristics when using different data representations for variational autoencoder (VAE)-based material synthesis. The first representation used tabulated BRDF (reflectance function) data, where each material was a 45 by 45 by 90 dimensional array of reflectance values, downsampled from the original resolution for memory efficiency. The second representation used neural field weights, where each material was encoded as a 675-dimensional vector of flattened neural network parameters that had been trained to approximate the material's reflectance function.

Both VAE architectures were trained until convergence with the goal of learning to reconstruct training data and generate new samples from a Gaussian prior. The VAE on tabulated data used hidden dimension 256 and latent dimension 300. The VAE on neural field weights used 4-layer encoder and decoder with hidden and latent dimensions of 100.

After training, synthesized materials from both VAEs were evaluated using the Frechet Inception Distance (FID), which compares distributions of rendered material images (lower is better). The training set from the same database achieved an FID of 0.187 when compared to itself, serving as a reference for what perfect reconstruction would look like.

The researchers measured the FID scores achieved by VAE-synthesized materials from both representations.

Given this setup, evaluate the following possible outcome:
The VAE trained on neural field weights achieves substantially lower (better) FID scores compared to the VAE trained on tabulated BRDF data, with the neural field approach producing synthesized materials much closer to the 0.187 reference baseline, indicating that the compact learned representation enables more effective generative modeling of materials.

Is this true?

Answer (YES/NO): NO